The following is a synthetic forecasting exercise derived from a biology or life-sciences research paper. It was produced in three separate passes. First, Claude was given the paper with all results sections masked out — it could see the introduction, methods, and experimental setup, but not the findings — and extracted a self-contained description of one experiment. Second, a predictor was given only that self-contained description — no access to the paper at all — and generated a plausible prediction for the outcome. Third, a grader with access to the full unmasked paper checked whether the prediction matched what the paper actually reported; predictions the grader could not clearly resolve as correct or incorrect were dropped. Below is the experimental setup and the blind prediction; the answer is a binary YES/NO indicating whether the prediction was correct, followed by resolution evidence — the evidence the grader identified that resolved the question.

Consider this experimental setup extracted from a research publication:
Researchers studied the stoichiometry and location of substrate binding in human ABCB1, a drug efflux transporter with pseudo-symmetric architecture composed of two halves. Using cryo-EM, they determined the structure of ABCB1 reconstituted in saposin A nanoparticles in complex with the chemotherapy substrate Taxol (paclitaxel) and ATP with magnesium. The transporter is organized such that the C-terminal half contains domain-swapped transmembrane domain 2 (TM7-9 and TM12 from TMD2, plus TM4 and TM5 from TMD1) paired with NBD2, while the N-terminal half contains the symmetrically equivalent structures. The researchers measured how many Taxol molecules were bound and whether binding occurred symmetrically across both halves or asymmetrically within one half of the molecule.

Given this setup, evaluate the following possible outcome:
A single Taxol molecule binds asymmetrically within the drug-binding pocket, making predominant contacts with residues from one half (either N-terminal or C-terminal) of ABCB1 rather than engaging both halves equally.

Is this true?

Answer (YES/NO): YES